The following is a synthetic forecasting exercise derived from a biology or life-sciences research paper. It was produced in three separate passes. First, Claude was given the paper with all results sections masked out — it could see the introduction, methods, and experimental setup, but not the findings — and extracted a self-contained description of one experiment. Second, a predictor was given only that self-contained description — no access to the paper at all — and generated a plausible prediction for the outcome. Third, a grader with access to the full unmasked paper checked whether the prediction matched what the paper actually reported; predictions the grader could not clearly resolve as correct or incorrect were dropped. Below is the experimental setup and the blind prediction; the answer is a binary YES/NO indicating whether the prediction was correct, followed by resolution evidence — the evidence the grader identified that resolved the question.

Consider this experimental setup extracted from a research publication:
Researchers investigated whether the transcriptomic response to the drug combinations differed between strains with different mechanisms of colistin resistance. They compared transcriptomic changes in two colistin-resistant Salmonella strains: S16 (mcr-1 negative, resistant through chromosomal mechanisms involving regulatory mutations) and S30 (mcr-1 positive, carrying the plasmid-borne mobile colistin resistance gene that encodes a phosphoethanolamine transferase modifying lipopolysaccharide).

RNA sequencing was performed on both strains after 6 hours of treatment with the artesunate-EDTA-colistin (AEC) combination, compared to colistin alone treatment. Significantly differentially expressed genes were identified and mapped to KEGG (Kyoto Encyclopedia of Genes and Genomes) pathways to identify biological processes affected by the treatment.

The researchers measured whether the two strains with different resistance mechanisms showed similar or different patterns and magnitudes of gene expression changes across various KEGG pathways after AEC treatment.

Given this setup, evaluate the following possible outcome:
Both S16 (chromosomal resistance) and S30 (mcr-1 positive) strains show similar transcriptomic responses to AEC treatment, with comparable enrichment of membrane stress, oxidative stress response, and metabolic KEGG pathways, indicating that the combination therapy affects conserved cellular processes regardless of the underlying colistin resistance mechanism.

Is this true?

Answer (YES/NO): NO